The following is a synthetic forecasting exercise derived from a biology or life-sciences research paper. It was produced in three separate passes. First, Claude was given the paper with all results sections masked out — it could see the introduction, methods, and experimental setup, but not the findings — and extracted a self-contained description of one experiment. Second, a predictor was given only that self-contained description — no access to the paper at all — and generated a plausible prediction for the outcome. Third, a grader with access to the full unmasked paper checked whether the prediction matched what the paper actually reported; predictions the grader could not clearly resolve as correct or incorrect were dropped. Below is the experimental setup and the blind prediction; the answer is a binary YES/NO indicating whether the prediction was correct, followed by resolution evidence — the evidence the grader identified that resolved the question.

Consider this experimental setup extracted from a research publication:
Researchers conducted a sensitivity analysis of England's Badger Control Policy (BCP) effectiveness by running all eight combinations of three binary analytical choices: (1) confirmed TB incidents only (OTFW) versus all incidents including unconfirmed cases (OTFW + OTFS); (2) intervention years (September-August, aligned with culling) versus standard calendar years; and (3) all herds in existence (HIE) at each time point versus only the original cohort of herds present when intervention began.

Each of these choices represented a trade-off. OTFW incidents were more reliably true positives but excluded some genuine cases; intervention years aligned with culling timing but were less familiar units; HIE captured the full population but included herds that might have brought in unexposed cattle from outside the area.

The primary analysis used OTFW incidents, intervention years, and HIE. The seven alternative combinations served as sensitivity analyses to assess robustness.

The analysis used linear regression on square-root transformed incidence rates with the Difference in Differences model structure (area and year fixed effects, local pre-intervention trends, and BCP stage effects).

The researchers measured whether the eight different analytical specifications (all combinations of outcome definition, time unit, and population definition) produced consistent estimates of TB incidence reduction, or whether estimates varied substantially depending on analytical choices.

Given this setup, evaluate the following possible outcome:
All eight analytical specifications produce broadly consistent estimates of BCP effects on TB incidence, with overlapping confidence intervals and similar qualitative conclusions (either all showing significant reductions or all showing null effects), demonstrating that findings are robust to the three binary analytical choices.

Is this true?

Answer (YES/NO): YES